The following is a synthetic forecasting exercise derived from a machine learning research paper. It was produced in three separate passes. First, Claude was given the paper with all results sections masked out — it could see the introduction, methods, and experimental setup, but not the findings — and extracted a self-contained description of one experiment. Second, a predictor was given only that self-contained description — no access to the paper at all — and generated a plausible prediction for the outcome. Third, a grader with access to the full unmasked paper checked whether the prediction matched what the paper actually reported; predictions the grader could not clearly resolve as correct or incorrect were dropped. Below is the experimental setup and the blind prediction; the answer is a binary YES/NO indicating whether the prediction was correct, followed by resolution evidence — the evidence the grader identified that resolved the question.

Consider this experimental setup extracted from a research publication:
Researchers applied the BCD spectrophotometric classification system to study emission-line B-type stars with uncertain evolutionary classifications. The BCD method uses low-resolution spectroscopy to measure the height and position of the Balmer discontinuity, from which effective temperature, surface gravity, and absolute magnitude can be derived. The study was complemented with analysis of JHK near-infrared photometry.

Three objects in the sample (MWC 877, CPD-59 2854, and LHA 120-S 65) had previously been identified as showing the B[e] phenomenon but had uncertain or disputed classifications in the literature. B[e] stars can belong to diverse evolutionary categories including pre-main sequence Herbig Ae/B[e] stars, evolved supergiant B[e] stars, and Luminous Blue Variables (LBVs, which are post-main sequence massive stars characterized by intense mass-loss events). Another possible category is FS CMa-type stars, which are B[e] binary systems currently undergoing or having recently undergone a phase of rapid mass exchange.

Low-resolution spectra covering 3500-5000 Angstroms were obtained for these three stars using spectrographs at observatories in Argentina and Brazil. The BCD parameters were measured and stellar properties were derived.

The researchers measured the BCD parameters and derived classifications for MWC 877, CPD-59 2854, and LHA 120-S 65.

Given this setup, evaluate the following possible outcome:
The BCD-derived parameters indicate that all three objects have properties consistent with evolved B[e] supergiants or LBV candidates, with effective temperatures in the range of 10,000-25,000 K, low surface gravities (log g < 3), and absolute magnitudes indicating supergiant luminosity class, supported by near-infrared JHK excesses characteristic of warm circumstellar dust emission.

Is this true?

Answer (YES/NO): NO